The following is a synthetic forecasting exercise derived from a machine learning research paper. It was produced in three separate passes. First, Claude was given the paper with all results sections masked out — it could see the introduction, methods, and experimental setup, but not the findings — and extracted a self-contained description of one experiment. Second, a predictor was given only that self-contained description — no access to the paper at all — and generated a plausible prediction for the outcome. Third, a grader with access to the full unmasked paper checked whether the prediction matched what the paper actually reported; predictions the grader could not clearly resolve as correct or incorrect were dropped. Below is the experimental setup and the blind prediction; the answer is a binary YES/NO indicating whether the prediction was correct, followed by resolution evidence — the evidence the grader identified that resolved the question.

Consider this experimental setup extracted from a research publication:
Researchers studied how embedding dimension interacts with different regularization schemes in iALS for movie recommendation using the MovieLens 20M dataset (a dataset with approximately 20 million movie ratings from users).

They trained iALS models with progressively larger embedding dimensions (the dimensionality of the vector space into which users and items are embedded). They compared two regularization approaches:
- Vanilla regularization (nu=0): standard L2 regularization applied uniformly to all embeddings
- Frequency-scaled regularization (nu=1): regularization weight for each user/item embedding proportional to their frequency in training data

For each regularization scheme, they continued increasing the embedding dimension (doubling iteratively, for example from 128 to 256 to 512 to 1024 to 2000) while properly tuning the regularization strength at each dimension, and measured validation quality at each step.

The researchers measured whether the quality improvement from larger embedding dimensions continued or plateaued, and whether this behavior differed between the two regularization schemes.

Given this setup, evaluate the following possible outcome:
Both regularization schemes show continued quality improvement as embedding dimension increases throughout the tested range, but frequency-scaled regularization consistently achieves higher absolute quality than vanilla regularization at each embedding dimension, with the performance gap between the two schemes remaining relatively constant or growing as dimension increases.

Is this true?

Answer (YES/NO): NO